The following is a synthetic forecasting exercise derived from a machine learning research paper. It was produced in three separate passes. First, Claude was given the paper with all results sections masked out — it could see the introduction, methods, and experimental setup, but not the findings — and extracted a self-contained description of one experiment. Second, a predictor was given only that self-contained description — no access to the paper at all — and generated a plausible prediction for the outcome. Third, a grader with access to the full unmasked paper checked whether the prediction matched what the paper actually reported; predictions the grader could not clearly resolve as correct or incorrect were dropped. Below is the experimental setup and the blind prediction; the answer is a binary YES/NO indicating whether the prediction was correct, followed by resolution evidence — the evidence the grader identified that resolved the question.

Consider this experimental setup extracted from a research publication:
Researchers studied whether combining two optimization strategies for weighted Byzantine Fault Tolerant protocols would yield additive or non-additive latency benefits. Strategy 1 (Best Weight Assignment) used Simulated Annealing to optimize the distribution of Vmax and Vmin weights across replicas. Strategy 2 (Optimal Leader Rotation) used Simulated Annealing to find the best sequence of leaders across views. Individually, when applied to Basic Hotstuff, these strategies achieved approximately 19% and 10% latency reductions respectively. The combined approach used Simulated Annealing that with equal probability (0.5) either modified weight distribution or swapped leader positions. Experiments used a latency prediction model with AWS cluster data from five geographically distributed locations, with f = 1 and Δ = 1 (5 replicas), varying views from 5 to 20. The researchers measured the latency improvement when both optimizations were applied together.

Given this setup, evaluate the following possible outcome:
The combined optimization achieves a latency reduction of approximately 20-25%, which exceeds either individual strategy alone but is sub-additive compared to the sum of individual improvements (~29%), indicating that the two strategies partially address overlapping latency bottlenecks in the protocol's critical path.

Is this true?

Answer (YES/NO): YES